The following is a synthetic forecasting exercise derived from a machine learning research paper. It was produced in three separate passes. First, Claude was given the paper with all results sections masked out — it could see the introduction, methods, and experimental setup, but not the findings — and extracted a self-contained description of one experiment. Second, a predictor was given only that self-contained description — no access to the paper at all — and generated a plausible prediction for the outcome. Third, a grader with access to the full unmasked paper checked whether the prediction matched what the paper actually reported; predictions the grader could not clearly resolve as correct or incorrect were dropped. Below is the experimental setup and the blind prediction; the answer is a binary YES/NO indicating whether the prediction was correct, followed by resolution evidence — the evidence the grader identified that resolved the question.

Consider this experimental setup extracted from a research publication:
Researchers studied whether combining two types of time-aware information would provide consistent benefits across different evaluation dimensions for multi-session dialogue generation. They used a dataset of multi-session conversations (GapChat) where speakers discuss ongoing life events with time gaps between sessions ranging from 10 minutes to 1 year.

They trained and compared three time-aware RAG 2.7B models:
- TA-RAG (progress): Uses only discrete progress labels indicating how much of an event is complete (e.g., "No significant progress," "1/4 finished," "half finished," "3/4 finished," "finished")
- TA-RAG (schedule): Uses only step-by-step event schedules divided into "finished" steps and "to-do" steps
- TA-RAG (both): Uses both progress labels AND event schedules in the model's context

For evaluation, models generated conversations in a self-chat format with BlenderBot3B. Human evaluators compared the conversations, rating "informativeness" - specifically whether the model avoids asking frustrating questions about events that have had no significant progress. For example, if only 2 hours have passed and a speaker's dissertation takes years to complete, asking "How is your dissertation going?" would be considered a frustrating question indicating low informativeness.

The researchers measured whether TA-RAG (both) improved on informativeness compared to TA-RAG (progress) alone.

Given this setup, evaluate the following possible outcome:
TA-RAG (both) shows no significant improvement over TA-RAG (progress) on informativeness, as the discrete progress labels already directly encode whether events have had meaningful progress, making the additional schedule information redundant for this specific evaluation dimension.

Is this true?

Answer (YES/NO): YES